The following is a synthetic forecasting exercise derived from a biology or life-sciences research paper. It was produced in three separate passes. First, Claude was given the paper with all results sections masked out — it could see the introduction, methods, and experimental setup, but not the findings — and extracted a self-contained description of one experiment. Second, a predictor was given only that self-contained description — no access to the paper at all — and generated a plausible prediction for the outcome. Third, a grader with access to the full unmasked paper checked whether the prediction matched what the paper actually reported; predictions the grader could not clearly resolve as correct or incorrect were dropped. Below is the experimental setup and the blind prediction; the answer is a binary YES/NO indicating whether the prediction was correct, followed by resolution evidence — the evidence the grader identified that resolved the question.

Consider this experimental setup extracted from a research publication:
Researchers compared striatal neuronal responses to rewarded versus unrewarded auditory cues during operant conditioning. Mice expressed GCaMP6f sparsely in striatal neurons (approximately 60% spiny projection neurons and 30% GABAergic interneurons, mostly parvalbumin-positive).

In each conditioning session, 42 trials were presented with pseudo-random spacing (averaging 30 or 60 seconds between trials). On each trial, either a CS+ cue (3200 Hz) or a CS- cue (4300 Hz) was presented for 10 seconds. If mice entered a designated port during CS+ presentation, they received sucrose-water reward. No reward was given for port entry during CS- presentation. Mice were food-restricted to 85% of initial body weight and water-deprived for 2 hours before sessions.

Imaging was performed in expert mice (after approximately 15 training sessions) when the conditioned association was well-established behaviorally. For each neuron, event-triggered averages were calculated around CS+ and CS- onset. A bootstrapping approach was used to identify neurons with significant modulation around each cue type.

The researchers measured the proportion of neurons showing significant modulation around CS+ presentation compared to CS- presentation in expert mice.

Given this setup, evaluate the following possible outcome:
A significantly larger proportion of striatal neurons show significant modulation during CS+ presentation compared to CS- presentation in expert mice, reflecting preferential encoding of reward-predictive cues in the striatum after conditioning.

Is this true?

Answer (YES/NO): YES